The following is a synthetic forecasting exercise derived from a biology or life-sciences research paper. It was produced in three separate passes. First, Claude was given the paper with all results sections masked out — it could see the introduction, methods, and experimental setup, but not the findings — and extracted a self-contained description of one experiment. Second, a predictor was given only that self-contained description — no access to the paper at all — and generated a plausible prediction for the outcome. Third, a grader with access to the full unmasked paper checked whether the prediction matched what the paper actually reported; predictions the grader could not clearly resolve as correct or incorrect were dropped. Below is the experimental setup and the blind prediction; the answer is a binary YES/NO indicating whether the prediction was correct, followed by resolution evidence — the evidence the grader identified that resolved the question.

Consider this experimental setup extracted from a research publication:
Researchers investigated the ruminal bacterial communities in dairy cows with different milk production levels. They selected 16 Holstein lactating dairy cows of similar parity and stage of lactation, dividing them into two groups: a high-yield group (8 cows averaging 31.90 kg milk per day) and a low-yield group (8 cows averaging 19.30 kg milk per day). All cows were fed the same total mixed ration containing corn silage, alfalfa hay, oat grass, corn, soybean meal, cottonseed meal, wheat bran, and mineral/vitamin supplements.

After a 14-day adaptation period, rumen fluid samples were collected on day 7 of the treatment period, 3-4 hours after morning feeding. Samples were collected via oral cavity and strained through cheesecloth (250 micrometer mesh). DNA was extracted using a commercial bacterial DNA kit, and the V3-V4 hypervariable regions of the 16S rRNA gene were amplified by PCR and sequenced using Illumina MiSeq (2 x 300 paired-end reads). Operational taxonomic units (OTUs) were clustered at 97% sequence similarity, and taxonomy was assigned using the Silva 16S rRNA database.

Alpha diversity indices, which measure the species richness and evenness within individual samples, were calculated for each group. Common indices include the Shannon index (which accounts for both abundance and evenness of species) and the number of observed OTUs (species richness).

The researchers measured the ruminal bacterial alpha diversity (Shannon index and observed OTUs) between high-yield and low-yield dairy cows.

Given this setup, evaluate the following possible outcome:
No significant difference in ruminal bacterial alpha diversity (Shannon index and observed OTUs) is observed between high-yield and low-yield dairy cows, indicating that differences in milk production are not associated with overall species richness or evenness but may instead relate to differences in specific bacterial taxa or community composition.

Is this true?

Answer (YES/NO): YES